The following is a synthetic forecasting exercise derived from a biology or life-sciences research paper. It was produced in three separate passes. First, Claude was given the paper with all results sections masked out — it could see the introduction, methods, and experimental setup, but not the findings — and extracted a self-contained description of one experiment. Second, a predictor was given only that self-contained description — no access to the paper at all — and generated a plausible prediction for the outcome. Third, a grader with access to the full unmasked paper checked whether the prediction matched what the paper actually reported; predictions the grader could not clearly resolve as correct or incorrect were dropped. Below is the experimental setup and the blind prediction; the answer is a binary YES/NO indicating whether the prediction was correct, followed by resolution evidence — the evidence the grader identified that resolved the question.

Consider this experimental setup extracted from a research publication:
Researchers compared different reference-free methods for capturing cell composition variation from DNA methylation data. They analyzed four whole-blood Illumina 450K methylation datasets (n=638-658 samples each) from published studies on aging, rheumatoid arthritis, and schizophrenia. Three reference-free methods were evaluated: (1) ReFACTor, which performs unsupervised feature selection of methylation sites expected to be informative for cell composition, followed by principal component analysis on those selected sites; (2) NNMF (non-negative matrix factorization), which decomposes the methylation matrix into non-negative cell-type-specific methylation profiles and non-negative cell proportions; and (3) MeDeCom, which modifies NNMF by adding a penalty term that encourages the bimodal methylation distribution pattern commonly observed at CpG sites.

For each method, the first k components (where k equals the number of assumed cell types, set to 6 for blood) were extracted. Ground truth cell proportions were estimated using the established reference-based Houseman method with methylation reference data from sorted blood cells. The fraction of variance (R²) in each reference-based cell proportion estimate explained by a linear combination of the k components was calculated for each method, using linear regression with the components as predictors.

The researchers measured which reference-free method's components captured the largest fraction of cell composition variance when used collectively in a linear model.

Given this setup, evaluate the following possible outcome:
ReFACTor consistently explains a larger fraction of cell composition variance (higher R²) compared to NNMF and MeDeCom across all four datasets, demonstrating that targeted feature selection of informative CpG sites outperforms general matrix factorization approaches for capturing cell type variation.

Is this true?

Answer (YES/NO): YES